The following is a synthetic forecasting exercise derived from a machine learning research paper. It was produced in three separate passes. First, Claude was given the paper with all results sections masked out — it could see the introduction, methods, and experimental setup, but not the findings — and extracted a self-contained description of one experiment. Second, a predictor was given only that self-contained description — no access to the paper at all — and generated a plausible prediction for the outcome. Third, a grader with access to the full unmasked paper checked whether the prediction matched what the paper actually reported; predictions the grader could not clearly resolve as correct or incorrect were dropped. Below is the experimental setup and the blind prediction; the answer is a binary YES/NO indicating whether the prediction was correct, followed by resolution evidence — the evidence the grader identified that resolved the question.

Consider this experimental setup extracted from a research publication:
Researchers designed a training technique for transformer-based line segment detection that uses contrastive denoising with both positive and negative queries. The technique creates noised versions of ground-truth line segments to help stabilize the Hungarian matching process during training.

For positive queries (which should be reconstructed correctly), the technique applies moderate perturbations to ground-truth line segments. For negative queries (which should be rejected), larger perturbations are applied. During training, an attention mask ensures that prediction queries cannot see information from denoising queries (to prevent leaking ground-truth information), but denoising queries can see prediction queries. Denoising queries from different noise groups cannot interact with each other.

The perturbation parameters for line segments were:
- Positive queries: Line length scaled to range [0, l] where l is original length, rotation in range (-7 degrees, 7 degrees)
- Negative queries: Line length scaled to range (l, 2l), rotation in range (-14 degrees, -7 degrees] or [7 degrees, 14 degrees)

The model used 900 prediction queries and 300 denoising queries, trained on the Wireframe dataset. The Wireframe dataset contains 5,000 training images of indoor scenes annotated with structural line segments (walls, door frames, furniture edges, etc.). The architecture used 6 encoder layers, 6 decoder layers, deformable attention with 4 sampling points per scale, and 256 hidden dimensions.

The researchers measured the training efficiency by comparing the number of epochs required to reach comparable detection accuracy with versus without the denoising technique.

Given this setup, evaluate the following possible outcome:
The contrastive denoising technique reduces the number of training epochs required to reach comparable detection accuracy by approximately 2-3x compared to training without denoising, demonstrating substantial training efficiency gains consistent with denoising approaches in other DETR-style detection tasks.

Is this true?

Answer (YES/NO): NO